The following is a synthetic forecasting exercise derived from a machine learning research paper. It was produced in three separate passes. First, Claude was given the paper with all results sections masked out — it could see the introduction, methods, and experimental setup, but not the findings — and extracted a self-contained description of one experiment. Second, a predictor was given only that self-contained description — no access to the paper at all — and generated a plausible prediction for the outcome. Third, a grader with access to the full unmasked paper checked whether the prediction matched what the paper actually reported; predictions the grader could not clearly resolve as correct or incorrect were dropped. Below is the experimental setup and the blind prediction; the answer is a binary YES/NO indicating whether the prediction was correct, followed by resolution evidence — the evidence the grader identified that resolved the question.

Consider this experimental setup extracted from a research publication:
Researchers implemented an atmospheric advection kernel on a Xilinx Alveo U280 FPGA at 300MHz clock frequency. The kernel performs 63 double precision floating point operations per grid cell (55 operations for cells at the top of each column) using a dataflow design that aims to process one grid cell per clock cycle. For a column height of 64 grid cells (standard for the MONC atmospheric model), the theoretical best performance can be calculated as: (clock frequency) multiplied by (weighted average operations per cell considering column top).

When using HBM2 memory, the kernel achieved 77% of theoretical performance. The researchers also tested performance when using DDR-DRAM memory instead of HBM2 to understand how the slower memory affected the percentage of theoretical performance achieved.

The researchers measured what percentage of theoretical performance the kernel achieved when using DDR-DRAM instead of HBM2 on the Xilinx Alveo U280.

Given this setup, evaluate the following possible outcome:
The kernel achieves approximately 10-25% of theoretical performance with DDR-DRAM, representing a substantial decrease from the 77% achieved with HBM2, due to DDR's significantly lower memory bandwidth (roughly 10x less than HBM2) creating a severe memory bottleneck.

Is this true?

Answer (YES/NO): NO